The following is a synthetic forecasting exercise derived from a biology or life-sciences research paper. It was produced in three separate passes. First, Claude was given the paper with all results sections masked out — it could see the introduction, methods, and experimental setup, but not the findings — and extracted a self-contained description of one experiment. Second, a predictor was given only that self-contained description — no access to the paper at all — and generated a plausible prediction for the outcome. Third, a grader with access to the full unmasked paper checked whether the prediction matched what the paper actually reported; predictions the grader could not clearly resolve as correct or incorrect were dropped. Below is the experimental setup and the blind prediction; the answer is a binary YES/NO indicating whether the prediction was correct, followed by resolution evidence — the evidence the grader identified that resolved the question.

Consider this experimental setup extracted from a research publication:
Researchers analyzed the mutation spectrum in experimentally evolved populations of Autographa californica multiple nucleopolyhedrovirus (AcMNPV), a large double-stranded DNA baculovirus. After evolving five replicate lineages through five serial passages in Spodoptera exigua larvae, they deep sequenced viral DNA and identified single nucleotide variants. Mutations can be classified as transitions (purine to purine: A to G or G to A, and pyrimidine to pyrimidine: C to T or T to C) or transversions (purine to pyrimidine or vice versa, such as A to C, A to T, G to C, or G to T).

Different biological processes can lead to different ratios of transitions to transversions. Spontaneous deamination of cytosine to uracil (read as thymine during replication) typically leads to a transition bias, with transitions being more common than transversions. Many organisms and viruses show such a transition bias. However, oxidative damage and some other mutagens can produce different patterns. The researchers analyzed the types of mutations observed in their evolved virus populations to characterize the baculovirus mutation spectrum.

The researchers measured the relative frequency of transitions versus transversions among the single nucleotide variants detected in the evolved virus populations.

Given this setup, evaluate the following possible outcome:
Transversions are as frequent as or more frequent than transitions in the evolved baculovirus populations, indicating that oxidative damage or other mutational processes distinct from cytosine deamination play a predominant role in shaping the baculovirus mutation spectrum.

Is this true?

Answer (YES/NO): NO